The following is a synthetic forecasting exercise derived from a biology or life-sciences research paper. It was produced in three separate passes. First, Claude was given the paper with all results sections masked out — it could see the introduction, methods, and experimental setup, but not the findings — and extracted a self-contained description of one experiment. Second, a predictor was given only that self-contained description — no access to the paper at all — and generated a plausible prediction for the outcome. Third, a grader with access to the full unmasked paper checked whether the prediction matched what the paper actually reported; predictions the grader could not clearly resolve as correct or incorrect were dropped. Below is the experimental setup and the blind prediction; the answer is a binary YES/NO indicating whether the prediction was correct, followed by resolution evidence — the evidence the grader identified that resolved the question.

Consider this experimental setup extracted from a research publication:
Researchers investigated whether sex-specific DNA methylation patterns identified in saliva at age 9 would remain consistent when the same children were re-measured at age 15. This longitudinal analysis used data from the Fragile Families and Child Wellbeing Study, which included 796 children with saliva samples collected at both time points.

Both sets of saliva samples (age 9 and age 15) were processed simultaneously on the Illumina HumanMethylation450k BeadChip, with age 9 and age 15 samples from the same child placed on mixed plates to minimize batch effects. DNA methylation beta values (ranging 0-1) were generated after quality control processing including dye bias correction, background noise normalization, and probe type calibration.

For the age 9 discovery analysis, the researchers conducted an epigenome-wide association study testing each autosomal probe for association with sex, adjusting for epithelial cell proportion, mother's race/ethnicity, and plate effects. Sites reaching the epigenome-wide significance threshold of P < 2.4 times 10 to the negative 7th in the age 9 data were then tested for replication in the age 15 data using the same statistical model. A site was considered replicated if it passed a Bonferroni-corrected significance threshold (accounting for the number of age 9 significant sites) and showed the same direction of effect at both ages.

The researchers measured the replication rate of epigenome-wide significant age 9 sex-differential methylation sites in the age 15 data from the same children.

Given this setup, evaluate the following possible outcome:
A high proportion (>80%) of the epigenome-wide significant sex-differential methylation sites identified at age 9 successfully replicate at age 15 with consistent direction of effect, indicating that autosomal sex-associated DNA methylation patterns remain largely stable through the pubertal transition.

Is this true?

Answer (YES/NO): YES